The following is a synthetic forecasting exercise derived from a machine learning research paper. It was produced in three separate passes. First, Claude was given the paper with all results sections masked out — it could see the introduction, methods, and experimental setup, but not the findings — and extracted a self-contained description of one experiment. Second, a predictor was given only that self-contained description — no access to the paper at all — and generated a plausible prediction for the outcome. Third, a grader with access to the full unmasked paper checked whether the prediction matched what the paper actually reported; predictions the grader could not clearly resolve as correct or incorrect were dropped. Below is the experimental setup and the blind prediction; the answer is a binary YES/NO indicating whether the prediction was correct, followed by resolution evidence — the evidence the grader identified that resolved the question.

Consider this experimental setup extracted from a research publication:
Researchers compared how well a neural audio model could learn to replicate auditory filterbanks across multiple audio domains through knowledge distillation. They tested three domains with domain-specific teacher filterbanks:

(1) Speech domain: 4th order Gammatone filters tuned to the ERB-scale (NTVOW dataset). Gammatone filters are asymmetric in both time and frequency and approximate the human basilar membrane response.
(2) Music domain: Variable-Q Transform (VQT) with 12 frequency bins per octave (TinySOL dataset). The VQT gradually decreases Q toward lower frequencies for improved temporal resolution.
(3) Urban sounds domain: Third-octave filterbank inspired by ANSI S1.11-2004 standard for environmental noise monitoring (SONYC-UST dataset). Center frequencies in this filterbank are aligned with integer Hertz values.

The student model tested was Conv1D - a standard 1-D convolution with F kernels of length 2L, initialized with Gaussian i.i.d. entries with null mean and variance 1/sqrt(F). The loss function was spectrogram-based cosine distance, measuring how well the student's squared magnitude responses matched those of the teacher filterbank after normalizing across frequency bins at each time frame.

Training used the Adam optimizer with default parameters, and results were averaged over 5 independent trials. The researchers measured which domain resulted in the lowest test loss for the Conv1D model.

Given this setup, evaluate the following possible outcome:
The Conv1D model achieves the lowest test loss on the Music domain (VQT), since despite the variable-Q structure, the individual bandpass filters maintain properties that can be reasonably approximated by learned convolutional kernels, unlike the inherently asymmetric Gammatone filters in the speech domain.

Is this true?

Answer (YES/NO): NO